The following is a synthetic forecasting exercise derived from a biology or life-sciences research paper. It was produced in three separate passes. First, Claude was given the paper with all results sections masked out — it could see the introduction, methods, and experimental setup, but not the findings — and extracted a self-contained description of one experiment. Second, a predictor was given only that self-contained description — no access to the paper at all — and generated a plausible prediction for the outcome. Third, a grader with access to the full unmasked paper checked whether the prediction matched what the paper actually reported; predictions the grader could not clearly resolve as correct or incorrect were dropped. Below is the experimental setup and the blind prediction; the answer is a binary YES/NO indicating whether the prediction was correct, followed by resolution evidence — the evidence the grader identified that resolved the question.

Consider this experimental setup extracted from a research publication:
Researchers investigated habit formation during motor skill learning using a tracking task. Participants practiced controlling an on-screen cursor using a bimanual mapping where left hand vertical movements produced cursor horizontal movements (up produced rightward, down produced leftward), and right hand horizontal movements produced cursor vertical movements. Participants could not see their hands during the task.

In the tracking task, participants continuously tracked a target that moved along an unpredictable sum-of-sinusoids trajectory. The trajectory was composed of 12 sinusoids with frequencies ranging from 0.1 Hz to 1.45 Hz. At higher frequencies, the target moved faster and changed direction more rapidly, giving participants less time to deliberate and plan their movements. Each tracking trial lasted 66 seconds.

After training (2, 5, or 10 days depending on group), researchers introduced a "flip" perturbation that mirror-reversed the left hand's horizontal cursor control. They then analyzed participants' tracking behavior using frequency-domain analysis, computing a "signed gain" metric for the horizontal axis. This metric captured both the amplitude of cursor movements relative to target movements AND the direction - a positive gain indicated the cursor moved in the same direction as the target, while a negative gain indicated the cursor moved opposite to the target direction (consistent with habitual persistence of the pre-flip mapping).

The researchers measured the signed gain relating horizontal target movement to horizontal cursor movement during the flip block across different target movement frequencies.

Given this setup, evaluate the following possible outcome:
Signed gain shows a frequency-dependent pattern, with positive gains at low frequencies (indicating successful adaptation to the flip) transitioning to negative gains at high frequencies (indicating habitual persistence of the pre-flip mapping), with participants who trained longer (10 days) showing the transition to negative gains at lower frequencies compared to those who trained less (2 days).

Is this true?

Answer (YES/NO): NO